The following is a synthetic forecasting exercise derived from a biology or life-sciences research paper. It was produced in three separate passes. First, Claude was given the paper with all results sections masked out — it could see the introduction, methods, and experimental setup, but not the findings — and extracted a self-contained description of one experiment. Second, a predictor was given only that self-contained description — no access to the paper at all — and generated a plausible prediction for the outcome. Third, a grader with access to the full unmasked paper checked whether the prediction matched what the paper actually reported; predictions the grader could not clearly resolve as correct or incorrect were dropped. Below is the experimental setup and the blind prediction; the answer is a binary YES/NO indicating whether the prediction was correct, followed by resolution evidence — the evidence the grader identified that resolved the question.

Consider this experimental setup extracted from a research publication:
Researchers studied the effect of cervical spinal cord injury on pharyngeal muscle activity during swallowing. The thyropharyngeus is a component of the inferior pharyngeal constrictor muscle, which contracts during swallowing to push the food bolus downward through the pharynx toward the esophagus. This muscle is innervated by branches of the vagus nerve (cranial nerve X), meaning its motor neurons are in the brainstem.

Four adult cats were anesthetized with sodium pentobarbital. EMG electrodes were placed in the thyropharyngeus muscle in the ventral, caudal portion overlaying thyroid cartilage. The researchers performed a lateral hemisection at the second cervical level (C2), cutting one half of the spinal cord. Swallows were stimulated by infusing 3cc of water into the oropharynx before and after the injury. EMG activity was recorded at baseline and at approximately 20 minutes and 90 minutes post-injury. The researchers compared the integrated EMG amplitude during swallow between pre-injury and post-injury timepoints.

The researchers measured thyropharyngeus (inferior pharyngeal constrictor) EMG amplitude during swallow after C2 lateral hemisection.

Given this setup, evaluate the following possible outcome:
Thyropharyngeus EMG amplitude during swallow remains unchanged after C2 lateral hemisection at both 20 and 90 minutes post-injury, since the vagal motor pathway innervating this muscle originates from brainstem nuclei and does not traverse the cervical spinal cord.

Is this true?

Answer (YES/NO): NO